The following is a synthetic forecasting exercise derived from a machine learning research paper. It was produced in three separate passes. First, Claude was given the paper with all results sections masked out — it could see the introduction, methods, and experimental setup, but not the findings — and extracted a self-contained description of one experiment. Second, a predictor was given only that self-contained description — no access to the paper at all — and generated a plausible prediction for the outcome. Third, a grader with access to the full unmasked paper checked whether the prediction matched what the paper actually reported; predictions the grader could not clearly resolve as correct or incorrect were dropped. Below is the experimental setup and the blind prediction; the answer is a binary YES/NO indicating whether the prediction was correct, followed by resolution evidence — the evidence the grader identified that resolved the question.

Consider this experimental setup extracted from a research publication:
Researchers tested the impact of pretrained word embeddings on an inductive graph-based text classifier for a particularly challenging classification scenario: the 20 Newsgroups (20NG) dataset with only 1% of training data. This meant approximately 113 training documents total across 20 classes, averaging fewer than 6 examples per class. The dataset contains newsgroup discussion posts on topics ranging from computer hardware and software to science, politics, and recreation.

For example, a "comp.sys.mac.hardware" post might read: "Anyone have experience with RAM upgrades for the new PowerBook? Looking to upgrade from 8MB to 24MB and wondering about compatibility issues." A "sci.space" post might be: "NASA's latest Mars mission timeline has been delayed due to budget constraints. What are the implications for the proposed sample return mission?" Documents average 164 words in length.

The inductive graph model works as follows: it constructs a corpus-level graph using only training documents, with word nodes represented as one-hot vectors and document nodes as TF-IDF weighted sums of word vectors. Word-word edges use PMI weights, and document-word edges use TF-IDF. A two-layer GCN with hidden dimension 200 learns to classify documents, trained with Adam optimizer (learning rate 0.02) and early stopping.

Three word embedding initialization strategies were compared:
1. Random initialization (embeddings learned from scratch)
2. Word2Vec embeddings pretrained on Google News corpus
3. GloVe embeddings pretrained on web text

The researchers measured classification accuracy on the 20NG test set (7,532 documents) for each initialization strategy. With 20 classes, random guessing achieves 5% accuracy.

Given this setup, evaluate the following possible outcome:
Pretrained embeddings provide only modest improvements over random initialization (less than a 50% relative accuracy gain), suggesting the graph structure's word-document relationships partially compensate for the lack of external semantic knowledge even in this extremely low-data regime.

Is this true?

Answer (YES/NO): YES